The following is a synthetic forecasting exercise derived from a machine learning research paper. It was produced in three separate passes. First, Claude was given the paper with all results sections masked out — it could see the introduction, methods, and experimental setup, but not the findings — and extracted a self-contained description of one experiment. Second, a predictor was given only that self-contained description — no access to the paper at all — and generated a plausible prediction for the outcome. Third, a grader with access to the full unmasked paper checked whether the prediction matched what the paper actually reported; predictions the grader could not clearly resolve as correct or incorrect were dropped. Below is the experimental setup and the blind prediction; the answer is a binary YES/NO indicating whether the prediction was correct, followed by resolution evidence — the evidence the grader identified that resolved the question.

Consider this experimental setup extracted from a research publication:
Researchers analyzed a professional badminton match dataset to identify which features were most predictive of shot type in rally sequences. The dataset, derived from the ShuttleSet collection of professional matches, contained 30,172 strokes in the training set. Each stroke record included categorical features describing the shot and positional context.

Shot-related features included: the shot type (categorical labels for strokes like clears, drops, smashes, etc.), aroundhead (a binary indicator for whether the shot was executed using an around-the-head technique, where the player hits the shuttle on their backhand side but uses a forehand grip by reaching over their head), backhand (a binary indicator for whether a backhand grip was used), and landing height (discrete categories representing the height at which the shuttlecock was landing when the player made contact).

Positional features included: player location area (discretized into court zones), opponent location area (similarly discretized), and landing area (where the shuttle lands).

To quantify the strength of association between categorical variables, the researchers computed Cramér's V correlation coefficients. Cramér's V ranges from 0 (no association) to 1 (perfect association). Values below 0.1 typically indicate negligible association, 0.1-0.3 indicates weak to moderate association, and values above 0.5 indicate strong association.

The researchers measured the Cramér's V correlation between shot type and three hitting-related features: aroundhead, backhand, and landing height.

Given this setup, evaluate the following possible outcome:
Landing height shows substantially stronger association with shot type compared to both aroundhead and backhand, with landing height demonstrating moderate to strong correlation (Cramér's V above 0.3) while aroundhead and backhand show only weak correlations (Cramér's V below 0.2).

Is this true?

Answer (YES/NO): NO